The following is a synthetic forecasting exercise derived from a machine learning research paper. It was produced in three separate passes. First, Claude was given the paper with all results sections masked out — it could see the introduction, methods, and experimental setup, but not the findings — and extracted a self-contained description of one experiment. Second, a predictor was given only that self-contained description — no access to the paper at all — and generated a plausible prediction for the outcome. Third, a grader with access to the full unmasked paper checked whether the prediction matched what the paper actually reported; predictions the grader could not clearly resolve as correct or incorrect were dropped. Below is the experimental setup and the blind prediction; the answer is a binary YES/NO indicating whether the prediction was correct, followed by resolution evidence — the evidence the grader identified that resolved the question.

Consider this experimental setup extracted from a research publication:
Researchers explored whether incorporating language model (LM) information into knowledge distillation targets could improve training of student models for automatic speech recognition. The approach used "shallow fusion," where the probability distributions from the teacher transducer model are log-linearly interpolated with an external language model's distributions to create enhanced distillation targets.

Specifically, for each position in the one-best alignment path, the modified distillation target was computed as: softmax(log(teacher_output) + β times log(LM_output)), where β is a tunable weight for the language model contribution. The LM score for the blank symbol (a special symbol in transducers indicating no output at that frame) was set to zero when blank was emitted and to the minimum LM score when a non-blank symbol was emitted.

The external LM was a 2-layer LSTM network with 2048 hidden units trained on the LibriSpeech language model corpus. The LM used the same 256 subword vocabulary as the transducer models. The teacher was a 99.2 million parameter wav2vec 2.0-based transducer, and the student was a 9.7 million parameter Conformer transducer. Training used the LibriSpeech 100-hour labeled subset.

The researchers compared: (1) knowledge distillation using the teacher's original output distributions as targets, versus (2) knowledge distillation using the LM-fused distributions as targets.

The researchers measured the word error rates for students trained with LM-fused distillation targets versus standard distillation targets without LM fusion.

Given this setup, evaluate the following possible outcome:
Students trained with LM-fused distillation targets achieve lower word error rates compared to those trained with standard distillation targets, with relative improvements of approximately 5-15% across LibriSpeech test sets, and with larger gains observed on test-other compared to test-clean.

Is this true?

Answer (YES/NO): NO